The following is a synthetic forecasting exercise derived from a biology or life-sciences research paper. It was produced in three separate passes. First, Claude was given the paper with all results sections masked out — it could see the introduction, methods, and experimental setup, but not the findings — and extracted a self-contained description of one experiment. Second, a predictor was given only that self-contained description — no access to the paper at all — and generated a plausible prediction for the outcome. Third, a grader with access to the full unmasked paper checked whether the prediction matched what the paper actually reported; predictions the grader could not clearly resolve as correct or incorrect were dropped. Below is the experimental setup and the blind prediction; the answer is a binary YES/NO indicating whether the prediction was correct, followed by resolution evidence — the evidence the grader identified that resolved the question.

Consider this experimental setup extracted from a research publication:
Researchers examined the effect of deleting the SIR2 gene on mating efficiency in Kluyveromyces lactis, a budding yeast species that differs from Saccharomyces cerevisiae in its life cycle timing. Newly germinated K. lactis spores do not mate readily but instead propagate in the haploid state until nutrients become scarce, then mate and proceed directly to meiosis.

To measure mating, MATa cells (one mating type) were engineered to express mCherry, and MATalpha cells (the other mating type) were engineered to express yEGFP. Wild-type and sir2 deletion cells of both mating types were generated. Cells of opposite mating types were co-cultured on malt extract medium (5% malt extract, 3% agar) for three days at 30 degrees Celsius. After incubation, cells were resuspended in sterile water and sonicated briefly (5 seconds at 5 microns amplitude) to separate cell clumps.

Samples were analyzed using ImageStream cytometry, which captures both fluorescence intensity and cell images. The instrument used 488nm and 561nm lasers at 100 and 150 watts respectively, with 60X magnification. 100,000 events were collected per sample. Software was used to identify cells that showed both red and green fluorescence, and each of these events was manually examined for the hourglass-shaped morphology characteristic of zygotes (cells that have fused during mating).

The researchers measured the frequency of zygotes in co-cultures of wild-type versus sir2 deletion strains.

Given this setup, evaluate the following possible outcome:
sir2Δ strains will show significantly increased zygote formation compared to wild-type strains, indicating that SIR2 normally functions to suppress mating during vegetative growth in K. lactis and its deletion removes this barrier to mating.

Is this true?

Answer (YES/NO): NO